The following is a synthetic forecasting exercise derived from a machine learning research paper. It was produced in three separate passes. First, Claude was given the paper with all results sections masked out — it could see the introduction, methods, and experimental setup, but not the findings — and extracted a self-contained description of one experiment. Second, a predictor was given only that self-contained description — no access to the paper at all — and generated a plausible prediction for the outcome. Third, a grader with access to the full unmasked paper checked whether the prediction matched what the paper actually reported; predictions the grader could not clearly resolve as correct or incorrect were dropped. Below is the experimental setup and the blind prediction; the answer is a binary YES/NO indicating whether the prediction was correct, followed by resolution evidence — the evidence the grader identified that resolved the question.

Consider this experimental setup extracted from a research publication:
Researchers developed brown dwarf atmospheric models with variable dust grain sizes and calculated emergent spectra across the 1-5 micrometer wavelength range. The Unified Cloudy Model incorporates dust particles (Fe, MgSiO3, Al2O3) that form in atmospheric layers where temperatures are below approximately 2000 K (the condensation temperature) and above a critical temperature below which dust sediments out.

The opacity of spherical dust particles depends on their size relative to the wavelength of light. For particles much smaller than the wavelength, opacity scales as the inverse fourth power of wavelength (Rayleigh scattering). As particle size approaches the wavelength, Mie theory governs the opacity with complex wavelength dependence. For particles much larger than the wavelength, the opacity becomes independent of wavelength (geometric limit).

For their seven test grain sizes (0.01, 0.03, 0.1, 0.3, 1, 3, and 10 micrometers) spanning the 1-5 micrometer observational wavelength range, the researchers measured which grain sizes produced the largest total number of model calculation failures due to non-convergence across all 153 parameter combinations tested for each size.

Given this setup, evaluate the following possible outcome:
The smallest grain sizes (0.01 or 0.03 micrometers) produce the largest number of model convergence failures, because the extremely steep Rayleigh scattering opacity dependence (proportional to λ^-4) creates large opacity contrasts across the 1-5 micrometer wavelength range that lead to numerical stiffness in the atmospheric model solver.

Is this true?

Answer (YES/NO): NO